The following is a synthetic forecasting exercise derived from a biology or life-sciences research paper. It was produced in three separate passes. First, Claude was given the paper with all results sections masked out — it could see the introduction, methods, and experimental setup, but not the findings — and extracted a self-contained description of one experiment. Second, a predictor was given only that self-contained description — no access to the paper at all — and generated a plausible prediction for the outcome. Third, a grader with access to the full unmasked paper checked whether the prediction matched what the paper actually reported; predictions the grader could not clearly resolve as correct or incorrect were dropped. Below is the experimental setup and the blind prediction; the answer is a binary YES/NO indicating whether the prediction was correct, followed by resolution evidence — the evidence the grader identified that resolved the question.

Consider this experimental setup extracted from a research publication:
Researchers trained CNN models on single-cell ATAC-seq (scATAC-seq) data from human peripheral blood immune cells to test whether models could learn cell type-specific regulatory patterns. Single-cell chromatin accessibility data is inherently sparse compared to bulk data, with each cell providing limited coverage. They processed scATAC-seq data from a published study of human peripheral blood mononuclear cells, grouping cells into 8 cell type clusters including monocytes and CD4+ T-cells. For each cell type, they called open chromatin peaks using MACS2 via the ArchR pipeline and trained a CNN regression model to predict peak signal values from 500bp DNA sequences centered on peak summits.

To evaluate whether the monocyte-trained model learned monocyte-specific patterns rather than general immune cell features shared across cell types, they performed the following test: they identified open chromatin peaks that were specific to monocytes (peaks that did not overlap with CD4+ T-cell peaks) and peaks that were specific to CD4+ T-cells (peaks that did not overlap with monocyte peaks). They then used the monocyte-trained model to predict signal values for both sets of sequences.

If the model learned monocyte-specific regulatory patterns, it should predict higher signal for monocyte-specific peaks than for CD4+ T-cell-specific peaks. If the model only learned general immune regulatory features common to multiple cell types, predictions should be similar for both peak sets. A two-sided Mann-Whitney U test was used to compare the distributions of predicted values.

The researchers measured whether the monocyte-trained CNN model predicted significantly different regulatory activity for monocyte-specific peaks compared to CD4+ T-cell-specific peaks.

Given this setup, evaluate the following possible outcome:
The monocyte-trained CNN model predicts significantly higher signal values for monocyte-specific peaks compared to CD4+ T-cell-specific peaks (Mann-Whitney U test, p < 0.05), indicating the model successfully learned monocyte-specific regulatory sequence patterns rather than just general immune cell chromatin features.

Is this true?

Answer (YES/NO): YES